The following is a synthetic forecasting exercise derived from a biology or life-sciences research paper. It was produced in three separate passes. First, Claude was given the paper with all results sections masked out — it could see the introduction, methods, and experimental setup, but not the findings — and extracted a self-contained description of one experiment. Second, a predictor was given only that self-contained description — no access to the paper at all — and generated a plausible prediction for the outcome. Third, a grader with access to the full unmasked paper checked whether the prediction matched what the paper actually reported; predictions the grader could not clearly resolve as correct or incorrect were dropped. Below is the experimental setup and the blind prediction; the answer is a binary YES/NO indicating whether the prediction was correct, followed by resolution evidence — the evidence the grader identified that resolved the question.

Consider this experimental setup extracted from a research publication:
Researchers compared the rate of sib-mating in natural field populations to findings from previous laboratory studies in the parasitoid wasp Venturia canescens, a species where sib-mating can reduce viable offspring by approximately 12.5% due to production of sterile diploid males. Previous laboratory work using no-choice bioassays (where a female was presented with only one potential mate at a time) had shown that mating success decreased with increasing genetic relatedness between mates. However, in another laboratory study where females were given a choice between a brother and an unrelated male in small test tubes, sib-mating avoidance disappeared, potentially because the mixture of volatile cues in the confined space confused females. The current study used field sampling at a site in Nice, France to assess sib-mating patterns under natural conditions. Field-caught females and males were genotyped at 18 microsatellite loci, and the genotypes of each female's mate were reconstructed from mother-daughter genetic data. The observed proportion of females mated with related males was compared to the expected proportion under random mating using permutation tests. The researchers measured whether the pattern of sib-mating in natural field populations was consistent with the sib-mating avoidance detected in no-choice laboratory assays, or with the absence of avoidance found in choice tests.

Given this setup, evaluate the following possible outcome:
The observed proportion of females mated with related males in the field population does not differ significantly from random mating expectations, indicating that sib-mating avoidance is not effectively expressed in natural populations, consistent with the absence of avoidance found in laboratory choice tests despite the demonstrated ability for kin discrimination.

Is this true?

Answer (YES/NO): YES